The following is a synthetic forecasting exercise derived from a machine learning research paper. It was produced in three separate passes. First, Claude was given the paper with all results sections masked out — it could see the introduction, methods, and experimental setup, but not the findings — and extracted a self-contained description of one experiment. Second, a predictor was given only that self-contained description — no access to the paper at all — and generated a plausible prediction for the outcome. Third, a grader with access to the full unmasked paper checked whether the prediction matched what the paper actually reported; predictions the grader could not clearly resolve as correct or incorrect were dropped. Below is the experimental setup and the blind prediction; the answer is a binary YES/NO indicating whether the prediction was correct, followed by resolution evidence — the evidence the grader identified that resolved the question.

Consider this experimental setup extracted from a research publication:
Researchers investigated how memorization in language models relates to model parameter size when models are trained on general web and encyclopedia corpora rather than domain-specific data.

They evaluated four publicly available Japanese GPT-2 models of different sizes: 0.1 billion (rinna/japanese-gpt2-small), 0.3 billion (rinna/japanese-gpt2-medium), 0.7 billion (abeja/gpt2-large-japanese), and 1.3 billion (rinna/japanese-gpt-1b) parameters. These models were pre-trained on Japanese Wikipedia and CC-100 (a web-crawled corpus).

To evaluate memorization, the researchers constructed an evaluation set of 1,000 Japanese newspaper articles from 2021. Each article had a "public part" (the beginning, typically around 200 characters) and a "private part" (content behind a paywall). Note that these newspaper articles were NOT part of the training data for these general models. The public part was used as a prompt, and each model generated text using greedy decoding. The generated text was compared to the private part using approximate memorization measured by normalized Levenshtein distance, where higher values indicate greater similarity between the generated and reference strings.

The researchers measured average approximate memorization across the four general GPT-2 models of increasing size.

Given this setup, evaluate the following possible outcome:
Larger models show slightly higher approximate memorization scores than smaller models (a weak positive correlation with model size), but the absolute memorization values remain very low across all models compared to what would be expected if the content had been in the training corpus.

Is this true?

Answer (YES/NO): NO